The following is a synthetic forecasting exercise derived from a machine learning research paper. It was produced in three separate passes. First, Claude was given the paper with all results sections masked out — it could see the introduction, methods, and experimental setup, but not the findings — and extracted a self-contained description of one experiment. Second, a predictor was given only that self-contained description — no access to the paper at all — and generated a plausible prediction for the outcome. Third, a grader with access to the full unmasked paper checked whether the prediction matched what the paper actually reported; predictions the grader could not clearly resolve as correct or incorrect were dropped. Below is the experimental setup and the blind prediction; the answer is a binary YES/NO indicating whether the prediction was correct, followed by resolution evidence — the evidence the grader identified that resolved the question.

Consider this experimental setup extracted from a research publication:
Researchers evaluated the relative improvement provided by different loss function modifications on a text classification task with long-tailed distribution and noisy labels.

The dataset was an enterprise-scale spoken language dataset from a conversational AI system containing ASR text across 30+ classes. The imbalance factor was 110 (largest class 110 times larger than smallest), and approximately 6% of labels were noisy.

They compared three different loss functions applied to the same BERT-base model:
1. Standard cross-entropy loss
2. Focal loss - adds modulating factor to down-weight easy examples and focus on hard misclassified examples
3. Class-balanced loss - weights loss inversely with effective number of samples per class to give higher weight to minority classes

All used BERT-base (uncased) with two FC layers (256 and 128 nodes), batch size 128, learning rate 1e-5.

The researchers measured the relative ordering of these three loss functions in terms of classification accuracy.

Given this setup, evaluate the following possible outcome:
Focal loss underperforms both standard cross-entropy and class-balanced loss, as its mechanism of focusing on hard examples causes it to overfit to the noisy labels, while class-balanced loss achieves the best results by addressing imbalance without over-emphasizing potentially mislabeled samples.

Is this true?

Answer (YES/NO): NO